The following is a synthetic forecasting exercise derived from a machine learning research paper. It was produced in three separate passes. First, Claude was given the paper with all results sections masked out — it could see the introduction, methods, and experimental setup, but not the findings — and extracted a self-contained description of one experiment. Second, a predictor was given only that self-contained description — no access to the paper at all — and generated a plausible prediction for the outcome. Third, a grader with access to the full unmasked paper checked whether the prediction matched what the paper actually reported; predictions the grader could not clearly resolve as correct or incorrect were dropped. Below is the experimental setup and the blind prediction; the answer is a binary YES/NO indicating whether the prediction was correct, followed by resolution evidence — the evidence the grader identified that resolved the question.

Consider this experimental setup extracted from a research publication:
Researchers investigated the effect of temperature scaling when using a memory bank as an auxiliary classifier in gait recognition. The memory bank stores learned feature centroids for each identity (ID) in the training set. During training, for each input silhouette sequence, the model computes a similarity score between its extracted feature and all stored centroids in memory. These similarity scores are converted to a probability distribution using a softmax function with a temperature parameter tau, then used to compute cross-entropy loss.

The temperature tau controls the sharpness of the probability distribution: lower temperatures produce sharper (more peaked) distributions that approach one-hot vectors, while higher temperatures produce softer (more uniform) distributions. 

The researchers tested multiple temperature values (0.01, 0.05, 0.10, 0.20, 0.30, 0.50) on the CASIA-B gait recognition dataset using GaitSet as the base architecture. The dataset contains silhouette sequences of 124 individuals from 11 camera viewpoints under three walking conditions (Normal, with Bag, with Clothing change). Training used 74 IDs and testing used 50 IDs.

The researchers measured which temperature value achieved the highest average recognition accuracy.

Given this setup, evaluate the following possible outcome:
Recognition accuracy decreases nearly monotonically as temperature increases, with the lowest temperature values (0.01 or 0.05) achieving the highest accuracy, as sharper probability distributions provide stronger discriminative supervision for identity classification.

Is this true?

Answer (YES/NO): NO